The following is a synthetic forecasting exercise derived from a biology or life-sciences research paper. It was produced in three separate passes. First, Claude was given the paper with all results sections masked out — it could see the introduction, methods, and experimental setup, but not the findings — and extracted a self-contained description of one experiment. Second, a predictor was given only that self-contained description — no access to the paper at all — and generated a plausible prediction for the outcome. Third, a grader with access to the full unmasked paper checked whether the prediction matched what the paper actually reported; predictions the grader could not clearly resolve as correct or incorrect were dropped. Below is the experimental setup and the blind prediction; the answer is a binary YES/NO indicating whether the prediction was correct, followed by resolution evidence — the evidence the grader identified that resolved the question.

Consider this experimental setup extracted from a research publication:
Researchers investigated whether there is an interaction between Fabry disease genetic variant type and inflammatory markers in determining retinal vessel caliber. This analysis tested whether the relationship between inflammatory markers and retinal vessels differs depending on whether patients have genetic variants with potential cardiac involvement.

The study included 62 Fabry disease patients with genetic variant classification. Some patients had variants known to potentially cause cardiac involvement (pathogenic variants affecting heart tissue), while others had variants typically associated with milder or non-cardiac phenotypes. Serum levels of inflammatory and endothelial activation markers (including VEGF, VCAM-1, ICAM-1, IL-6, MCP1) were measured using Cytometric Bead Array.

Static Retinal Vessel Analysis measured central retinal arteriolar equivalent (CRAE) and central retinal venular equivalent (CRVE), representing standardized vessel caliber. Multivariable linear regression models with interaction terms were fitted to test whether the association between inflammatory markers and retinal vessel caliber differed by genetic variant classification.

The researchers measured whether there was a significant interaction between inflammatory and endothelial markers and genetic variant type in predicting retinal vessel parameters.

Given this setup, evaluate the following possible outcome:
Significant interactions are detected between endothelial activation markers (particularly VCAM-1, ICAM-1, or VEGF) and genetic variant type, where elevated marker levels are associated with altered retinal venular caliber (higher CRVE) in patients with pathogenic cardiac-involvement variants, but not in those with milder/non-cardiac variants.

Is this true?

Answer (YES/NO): NO